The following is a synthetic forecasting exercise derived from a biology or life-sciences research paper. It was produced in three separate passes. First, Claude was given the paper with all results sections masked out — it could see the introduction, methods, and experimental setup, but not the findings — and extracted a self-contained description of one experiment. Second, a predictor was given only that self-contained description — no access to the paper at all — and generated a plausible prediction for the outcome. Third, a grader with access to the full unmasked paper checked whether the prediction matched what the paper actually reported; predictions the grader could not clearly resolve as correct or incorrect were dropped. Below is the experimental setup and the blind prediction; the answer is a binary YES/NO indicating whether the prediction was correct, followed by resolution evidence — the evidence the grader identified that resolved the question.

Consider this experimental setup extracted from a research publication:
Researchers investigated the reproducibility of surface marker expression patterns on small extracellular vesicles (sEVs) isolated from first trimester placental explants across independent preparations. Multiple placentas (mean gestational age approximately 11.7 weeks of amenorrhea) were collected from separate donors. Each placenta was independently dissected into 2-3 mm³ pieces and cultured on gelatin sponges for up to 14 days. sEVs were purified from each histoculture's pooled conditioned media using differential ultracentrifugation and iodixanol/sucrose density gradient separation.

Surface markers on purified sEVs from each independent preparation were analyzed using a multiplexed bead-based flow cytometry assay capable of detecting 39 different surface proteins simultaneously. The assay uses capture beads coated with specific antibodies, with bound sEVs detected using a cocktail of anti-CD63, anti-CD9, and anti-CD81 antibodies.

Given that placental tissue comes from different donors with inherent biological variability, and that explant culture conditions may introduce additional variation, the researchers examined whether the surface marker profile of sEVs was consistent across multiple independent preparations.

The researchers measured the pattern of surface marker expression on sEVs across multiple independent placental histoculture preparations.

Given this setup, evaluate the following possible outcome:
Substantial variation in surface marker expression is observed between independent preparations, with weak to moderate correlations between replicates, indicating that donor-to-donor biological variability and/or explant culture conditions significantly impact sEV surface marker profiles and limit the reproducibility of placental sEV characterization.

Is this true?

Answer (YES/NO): NO